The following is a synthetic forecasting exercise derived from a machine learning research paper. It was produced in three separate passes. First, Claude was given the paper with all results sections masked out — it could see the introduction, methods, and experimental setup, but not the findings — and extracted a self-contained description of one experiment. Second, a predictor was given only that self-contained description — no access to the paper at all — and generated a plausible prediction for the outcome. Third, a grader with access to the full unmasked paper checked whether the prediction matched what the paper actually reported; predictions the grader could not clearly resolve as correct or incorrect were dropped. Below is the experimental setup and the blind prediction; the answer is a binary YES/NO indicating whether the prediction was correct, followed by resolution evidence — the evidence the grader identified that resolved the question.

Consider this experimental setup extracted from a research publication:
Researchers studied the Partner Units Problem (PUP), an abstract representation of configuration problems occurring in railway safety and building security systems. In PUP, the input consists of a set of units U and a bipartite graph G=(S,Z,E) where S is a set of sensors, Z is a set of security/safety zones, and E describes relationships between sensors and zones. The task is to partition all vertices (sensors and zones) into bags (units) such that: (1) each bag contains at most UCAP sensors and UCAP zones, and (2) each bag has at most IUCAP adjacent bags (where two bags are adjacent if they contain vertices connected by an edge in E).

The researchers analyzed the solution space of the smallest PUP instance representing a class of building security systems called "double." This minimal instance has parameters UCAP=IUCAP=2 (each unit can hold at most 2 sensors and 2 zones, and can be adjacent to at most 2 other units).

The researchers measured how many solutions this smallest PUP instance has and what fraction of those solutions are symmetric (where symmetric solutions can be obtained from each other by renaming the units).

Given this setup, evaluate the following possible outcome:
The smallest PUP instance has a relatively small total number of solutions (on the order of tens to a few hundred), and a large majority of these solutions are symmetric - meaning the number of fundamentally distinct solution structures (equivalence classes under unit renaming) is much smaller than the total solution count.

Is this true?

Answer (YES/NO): NO